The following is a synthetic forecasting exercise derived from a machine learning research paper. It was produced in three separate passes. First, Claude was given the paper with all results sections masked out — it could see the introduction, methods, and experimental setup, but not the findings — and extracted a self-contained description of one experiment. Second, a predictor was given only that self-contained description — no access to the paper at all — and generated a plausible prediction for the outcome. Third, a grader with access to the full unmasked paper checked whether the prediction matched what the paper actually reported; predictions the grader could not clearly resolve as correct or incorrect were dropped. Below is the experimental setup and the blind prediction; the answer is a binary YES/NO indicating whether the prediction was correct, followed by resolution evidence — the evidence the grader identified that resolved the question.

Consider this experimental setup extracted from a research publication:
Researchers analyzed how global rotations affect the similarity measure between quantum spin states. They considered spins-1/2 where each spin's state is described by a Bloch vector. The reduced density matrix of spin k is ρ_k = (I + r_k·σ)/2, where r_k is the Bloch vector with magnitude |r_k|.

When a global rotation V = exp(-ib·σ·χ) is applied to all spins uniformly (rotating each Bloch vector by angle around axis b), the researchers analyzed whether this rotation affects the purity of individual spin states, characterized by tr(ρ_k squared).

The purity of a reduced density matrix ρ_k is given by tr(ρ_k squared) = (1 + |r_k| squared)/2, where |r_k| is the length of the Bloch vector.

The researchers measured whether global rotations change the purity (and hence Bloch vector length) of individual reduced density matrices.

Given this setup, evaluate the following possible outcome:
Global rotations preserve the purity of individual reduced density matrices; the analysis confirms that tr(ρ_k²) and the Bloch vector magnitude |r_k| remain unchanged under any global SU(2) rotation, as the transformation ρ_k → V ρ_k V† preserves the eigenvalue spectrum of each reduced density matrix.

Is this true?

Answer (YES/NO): YES